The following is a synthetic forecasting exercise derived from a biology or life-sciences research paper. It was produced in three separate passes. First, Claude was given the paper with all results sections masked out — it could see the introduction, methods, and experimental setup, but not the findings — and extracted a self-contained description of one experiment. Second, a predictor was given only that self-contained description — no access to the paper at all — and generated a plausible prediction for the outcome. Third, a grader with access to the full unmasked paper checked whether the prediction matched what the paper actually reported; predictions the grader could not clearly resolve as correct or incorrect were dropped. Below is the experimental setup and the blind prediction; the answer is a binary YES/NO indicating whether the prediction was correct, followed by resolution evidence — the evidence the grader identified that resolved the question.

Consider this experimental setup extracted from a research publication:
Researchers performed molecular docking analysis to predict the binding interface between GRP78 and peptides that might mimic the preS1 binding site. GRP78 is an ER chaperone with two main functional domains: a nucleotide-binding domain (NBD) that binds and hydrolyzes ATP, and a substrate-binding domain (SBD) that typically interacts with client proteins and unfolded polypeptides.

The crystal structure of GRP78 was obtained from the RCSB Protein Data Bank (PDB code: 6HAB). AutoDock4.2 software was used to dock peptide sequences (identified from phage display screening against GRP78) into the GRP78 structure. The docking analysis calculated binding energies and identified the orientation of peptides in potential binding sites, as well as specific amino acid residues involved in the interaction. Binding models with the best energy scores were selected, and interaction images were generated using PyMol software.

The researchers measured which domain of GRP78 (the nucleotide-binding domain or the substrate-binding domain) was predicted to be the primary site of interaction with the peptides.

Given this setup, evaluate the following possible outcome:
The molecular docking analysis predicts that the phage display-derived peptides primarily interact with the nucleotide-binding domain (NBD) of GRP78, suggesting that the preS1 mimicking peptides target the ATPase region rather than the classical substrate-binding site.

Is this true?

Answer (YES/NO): NO